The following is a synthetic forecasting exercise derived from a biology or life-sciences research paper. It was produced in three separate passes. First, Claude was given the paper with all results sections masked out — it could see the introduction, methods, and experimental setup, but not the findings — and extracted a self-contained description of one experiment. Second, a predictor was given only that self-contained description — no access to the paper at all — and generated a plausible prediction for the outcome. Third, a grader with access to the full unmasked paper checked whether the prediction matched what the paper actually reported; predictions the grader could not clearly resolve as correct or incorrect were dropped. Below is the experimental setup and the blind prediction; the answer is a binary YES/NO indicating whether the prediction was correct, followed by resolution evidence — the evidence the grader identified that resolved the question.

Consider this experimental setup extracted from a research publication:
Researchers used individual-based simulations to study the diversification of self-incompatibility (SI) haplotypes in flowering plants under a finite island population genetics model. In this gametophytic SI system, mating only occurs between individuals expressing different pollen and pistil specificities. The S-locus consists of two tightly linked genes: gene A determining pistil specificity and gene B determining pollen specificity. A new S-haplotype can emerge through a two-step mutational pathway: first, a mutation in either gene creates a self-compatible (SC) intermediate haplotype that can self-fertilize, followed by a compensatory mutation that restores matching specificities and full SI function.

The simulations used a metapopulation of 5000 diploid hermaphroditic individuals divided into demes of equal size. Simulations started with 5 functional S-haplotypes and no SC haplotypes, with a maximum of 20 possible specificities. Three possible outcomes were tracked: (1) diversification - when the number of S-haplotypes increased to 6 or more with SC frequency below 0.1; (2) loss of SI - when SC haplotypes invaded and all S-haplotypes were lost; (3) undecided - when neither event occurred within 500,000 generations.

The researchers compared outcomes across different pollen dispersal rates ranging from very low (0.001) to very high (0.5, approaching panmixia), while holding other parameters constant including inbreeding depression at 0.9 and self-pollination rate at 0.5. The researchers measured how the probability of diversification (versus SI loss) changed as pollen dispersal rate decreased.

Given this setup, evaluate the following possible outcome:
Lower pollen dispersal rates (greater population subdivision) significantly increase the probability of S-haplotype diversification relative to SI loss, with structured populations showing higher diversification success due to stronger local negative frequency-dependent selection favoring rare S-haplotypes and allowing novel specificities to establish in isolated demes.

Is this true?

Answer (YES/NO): NO